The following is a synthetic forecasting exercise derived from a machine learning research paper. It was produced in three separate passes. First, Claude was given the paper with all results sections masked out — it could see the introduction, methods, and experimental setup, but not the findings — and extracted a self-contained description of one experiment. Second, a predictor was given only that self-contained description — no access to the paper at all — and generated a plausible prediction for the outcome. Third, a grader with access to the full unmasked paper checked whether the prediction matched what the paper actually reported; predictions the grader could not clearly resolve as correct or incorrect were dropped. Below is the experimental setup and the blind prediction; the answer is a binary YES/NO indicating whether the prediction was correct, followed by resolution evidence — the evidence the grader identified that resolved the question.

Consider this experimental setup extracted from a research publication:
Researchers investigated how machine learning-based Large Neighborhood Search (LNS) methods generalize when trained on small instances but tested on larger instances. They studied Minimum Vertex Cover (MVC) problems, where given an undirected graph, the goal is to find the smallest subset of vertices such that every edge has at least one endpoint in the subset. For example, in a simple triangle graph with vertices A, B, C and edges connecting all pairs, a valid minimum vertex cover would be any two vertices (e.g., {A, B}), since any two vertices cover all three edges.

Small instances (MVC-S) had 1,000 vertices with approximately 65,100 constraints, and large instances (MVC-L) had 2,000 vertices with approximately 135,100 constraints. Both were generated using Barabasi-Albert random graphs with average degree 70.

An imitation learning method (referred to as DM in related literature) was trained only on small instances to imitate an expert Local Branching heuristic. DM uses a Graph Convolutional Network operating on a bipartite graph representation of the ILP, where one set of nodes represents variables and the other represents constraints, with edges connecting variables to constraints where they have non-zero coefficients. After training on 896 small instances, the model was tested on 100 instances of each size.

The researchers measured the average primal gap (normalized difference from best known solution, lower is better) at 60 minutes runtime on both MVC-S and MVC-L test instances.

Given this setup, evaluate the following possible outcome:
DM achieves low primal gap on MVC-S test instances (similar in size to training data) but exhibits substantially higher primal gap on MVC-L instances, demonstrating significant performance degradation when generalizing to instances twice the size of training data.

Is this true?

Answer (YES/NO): NO